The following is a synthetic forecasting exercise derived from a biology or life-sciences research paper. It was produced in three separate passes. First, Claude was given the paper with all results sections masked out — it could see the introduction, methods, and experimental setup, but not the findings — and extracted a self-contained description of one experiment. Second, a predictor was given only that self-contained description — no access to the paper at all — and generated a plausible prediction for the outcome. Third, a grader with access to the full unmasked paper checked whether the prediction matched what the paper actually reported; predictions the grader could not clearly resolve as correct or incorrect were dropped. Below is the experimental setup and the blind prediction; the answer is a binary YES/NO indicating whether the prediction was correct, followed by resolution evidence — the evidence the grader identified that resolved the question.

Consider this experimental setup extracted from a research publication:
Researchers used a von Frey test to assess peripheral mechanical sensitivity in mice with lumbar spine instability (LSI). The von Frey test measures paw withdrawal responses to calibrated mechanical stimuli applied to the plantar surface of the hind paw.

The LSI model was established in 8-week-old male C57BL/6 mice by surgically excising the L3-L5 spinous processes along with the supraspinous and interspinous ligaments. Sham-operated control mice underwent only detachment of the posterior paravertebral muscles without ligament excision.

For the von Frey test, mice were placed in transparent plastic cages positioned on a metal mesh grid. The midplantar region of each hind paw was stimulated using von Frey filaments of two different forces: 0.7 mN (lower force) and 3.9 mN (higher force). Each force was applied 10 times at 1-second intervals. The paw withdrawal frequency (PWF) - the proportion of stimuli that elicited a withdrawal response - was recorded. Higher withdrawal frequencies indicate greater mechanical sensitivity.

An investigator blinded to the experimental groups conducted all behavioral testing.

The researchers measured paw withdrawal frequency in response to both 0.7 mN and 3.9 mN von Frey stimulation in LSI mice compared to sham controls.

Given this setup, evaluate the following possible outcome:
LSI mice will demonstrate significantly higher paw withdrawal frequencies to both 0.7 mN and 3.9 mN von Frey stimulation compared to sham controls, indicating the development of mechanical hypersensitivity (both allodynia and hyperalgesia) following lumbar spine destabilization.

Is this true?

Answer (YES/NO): YES